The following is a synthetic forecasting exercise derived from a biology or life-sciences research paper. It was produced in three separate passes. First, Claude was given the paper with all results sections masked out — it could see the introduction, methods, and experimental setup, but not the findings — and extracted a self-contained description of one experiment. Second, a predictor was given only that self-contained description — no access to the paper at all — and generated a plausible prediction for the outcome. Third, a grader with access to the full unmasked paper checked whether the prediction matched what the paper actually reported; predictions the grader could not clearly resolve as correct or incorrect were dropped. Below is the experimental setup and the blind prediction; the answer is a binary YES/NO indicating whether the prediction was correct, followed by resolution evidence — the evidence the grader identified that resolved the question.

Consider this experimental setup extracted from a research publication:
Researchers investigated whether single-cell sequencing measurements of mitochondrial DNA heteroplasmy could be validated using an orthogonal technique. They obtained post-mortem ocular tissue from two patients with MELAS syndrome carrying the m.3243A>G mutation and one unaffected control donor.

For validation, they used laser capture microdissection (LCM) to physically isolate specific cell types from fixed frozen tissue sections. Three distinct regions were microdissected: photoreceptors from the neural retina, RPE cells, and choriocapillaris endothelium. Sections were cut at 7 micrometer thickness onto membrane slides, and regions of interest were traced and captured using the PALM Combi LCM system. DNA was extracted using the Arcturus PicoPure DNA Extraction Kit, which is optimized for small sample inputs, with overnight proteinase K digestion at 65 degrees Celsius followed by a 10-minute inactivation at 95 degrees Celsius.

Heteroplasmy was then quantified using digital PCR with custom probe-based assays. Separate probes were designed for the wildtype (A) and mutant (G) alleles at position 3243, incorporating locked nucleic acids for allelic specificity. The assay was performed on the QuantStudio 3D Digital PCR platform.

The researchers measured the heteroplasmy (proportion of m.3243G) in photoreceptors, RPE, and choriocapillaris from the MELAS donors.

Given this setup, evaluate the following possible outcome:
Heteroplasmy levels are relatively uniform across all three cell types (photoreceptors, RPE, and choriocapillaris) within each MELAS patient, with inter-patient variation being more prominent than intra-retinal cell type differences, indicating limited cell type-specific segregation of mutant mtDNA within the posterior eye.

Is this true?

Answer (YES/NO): NO